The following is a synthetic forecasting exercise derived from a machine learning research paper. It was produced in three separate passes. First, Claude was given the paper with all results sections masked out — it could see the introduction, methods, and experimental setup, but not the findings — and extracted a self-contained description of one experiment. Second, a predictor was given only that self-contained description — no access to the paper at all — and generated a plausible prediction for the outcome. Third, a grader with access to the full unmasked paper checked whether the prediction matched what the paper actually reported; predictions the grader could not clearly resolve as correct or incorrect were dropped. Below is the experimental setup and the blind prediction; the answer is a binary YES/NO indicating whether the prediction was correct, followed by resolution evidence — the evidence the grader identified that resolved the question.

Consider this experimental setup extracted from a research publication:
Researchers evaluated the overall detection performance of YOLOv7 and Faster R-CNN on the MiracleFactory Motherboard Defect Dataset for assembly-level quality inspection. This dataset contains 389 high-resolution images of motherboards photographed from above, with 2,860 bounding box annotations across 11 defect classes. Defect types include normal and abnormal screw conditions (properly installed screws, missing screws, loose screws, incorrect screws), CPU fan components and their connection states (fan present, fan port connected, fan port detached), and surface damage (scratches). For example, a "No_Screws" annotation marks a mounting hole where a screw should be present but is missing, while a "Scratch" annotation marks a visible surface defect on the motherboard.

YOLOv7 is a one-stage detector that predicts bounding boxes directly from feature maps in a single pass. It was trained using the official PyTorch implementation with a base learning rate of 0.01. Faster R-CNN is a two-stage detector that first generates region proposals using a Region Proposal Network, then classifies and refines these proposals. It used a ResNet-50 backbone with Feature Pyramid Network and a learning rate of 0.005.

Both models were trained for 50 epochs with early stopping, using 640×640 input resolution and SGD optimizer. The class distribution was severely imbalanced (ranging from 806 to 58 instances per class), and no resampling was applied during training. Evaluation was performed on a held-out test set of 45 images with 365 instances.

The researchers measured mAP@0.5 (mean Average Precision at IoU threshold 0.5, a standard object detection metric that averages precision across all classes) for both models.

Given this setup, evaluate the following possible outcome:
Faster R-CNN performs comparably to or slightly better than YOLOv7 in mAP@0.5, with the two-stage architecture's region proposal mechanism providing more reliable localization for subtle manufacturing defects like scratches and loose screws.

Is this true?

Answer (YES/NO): NO